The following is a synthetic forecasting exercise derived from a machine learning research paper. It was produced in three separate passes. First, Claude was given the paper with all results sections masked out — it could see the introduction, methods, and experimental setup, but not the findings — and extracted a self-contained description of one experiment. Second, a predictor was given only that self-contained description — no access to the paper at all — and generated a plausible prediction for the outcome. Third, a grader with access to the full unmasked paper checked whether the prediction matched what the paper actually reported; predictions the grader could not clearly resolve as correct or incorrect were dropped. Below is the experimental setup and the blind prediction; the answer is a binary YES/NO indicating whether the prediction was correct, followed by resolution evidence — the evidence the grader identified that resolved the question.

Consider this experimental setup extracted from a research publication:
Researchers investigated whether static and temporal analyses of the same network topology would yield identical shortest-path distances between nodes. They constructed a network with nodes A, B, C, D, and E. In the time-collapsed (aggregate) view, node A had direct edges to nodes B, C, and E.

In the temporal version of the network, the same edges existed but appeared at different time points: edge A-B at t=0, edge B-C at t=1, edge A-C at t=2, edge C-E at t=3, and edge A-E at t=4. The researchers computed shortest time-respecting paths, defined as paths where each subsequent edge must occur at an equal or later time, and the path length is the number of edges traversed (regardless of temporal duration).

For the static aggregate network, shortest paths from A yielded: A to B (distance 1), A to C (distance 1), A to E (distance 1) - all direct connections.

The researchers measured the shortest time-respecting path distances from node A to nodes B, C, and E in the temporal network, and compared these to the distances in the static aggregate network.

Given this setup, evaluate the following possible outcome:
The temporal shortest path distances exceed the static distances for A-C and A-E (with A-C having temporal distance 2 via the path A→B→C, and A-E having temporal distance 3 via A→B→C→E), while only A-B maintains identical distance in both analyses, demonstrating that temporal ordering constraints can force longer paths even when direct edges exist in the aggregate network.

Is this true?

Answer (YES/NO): NO